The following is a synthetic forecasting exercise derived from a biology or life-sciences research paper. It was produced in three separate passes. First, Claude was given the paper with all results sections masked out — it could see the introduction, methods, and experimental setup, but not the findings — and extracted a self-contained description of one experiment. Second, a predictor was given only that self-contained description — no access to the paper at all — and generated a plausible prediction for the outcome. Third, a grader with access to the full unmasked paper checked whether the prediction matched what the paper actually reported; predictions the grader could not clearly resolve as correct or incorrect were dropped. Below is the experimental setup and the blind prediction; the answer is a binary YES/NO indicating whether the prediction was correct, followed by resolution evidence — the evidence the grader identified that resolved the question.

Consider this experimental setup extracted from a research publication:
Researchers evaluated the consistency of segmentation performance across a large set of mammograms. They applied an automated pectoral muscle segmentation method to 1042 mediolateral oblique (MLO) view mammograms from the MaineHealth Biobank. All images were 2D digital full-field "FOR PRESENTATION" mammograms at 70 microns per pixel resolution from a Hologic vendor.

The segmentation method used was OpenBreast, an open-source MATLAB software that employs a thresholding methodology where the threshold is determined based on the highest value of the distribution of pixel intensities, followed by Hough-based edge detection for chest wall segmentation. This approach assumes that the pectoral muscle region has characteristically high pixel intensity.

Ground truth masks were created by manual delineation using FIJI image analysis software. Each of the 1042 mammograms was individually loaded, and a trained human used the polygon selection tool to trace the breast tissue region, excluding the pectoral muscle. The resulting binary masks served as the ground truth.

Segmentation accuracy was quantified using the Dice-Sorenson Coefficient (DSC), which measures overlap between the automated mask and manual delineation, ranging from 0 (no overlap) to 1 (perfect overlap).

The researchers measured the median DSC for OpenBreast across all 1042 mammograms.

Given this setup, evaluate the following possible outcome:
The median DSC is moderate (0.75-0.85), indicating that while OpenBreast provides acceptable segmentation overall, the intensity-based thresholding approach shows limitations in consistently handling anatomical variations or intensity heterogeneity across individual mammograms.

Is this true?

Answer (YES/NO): NO